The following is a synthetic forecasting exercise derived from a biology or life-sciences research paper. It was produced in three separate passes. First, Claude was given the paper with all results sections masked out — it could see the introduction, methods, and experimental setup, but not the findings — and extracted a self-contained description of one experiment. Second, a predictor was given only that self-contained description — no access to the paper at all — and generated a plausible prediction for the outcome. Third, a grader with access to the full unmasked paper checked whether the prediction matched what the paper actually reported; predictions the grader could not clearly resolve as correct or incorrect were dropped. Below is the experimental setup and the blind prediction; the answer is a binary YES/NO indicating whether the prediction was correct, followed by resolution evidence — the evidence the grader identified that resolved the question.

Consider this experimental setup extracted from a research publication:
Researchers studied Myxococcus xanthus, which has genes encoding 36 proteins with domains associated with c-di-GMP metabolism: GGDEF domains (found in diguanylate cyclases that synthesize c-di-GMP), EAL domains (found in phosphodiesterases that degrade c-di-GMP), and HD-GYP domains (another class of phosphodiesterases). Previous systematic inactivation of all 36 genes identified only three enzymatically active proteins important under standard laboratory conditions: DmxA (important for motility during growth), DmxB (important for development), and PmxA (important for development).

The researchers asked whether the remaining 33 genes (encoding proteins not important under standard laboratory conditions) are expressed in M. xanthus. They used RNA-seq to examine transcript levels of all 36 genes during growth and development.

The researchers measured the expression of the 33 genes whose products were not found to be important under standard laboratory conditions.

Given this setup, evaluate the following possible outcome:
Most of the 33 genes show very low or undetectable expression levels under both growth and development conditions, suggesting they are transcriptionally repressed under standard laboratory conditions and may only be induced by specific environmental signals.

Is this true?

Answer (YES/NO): NO